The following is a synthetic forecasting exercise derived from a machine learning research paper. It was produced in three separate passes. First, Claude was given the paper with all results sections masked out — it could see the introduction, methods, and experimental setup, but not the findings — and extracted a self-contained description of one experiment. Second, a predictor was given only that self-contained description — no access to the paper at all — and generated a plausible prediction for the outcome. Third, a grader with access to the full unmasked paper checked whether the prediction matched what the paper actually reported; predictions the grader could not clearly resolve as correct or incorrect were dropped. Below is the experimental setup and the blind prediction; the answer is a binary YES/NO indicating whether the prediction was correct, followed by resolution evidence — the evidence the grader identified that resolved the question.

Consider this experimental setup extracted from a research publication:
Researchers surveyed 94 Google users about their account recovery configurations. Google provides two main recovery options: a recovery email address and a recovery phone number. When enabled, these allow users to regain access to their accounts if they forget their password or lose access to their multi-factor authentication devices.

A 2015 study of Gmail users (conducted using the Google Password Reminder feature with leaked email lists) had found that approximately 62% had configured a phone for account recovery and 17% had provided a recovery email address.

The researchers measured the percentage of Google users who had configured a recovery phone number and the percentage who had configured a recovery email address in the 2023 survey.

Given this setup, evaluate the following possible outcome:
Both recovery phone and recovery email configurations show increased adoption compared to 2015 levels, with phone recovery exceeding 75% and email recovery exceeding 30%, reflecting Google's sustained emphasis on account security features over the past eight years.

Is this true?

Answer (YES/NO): NO